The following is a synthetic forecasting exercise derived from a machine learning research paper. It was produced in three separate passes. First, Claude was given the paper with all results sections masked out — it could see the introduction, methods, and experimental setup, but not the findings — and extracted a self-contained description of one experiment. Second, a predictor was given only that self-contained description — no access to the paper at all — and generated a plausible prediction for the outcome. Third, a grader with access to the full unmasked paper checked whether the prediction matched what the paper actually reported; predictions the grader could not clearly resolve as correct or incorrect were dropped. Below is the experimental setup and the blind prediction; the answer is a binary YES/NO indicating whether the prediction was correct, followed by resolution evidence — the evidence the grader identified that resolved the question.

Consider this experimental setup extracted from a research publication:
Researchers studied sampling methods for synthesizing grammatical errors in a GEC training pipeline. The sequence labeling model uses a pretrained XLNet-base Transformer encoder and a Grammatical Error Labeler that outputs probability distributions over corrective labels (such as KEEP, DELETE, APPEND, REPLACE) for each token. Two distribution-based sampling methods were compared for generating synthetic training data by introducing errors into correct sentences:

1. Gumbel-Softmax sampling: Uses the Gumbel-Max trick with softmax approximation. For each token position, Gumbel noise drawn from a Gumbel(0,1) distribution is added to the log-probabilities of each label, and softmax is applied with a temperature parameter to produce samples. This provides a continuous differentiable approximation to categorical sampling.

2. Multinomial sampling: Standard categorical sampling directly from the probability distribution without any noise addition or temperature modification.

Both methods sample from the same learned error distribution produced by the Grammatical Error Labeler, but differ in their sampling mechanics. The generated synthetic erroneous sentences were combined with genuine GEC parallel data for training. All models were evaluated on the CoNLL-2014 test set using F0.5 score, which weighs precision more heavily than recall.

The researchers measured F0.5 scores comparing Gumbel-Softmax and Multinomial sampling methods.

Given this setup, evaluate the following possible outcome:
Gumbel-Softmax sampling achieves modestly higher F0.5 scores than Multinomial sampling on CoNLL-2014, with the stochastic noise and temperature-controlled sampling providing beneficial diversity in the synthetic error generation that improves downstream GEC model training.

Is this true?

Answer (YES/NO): YES